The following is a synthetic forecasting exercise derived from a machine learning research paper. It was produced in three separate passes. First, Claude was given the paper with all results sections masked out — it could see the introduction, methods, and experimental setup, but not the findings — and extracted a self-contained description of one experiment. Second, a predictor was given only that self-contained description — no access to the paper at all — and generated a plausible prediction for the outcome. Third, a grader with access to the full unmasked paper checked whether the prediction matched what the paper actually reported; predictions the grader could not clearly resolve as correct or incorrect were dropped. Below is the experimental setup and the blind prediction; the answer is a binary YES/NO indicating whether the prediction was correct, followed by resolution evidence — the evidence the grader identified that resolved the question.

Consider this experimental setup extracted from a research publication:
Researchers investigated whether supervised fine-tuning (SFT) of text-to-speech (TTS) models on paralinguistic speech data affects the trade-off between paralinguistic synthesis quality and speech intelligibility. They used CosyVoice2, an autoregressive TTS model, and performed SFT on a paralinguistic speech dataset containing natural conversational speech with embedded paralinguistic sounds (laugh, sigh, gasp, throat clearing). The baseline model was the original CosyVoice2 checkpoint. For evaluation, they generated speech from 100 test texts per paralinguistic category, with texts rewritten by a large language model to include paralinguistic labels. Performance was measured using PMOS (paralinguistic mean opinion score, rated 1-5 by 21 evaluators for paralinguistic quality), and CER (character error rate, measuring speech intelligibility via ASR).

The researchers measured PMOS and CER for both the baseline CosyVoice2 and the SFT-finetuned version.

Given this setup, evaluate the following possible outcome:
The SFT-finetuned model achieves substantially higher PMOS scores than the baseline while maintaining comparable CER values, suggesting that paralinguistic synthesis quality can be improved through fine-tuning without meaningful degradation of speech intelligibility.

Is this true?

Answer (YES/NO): NO